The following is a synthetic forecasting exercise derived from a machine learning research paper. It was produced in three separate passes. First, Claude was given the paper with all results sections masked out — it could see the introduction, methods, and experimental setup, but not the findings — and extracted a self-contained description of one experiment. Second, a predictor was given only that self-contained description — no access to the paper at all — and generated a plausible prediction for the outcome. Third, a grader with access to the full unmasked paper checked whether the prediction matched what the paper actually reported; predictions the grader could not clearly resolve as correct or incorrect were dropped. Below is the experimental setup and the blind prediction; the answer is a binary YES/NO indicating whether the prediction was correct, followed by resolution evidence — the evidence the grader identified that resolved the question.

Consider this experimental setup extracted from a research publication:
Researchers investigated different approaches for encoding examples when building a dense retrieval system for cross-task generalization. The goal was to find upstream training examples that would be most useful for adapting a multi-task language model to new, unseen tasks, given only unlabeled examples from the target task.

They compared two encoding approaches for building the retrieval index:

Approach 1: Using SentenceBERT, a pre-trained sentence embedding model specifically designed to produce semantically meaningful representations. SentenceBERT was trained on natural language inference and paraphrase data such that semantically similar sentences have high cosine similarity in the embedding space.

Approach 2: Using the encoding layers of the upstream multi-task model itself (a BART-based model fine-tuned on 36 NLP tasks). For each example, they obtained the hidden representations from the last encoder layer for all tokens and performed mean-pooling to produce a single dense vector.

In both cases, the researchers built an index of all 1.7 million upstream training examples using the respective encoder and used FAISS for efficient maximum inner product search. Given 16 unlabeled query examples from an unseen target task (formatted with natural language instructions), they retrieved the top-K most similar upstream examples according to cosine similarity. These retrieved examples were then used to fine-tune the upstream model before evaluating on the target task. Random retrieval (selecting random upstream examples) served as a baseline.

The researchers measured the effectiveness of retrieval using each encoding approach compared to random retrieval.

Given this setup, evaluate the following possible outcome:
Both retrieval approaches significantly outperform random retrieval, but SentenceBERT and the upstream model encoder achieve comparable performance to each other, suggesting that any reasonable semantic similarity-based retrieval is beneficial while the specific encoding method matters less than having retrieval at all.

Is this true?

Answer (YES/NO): NO